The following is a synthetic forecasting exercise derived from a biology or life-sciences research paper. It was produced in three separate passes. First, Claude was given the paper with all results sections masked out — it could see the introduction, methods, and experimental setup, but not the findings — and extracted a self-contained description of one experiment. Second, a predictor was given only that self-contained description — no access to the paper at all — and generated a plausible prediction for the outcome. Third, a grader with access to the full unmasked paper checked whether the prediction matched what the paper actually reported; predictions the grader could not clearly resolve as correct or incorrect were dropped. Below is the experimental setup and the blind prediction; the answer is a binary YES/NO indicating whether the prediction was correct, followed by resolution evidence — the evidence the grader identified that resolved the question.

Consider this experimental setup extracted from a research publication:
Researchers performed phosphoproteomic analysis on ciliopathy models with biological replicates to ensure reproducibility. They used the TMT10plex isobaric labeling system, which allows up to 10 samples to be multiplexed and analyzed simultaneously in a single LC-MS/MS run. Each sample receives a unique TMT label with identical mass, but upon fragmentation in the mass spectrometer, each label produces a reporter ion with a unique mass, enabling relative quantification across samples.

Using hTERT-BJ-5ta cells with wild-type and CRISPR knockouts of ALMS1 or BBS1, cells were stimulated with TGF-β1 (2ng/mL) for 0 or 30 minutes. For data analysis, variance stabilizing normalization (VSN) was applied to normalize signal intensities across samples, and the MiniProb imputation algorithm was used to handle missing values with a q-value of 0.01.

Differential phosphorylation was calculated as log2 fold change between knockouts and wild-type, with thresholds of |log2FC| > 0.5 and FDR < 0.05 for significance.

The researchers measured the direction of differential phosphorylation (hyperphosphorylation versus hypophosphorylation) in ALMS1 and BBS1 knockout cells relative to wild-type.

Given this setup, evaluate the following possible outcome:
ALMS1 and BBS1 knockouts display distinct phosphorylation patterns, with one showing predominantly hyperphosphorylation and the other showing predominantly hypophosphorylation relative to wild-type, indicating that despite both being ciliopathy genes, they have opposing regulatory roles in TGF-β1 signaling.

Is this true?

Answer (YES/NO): NO